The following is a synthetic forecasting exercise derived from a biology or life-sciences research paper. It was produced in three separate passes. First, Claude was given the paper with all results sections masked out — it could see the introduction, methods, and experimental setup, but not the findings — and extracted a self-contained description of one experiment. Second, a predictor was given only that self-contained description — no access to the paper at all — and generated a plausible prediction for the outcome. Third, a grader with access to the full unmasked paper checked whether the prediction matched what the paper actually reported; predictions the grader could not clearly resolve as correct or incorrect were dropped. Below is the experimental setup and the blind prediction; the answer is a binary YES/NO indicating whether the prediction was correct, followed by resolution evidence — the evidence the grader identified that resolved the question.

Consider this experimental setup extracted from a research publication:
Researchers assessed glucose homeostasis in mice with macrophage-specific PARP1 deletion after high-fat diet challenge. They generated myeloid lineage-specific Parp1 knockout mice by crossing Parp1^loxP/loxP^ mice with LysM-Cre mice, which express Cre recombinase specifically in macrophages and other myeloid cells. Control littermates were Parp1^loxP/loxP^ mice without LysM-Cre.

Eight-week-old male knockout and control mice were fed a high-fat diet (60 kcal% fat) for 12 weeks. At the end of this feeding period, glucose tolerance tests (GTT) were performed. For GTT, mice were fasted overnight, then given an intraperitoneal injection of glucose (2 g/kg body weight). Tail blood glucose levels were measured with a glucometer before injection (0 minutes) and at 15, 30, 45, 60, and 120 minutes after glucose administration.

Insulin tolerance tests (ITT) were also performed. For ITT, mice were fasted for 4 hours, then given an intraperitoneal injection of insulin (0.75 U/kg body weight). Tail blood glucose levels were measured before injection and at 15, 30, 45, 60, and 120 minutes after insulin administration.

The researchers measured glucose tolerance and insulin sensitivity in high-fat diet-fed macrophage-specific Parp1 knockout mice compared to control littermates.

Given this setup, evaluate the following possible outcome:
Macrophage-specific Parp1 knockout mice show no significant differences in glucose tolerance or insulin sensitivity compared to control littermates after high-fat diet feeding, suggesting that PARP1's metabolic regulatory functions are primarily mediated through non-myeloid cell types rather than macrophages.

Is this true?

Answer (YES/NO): YES